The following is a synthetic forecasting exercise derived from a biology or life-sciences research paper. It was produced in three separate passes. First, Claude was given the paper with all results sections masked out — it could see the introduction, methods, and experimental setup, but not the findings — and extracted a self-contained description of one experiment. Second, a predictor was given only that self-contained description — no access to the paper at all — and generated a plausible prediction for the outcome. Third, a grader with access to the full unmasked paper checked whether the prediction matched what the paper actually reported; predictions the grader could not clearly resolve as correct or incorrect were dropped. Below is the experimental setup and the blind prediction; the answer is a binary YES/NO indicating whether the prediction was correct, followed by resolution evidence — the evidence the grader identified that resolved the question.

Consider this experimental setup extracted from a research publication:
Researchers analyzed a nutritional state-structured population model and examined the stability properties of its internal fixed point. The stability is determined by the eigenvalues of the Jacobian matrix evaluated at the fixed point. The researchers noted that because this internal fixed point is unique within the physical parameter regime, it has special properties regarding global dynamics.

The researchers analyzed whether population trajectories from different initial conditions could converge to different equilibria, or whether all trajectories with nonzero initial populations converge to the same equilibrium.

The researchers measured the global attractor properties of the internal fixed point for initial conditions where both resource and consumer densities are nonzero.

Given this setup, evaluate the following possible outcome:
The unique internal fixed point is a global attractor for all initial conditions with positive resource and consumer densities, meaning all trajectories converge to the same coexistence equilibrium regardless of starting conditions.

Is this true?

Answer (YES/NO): YES